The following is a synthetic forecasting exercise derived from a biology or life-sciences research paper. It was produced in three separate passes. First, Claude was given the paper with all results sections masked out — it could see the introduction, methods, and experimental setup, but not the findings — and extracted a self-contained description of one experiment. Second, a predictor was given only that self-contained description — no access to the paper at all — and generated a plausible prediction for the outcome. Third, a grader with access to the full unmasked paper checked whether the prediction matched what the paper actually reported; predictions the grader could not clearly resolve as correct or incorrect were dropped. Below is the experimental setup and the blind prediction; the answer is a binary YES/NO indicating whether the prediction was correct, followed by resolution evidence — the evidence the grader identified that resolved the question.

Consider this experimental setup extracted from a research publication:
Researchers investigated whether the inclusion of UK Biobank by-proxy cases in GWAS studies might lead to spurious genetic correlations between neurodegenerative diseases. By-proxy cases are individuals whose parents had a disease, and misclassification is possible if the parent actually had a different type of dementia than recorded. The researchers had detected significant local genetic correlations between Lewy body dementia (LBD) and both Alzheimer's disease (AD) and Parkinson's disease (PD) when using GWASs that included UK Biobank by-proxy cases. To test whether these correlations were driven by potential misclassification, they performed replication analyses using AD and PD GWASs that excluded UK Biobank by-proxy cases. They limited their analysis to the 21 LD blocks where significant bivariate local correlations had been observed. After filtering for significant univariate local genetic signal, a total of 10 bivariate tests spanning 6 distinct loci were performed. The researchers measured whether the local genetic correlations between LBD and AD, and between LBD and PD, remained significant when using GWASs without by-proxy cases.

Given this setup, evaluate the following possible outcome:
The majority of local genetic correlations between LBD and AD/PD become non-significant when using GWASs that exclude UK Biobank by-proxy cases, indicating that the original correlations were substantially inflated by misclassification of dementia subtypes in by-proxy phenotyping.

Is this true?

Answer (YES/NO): NO